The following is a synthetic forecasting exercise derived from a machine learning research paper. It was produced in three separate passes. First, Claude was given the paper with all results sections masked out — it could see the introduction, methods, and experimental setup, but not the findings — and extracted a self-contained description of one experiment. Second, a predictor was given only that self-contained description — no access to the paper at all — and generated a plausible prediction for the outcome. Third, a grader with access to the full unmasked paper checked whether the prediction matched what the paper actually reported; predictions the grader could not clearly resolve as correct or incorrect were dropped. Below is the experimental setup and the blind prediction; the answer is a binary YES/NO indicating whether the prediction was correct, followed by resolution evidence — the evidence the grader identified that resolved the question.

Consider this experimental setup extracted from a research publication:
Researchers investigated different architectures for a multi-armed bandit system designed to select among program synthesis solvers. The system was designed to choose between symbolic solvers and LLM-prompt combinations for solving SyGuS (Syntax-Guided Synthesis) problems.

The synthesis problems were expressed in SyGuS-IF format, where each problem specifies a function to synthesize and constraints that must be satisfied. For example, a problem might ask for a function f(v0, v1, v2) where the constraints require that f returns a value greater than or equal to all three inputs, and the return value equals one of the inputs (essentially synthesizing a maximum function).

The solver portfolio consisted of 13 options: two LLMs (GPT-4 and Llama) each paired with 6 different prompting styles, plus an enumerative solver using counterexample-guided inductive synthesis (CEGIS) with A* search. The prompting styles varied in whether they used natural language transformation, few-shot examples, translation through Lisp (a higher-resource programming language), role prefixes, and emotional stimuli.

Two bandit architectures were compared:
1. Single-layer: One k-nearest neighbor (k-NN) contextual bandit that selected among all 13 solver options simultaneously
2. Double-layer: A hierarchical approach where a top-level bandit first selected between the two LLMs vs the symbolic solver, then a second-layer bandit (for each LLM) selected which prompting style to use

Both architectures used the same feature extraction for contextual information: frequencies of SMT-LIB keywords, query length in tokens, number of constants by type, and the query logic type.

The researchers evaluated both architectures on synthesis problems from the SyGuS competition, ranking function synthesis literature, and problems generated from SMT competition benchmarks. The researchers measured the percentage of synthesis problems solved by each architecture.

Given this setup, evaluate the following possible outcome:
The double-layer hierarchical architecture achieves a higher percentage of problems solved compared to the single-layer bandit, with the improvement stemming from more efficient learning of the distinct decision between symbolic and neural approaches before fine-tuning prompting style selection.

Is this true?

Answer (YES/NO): NO